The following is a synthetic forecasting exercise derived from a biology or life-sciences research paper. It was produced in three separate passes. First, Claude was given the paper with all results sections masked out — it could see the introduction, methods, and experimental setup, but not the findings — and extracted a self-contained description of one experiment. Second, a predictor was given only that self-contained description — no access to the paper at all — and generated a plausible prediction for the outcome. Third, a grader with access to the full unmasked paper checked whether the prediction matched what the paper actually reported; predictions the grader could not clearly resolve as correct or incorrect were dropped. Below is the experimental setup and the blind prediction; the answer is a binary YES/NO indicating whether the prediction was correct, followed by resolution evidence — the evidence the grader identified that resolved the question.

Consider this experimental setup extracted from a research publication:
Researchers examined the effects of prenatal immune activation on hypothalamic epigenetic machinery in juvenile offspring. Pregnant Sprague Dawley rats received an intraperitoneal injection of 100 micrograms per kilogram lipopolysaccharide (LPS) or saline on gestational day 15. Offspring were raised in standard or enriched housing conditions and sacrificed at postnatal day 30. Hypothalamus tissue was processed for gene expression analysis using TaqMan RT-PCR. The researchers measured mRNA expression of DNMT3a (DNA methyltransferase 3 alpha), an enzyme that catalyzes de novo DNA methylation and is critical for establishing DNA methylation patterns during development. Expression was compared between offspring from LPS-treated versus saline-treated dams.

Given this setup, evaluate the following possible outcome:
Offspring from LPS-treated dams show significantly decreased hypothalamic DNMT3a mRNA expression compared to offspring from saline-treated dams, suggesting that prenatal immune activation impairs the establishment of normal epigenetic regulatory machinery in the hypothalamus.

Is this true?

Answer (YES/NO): YES